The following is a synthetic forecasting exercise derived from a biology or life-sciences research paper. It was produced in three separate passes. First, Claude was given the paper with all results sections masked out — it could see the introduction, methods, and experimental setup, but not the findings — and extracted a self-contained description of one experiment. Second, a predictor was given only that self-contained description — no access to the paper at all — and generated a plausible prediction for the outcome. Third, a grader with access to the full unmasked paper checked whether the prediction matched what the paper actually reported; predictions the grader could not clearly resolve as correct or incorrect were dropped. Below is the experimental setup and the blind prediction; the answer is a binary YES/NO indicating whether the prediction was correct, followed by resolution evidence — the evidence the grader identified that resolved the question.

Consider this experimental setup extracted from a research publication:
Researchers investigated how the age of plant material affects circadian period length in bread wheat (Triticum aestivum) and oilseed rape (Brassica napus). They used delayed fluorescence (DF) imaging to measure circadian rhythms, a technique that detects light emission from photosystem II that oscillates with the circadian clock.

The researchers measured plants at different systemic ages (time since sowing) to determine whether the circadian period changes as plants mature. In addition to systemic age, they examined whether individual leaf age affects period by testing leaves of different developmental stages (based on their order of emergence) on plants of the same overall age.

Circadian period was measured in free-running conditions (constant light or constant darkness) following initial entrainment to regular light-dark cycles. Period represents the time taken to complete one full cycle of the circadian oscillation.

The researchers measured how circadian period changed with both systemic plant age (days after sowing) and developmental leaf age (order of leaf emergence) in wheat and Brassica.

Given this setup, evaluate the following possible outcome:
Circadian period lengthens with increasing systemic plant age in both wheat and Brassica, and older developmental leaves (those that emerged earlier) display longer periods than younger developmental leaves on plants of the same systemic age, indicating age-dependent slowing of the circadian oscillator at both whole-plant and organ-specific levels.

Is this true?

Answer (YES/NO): NO